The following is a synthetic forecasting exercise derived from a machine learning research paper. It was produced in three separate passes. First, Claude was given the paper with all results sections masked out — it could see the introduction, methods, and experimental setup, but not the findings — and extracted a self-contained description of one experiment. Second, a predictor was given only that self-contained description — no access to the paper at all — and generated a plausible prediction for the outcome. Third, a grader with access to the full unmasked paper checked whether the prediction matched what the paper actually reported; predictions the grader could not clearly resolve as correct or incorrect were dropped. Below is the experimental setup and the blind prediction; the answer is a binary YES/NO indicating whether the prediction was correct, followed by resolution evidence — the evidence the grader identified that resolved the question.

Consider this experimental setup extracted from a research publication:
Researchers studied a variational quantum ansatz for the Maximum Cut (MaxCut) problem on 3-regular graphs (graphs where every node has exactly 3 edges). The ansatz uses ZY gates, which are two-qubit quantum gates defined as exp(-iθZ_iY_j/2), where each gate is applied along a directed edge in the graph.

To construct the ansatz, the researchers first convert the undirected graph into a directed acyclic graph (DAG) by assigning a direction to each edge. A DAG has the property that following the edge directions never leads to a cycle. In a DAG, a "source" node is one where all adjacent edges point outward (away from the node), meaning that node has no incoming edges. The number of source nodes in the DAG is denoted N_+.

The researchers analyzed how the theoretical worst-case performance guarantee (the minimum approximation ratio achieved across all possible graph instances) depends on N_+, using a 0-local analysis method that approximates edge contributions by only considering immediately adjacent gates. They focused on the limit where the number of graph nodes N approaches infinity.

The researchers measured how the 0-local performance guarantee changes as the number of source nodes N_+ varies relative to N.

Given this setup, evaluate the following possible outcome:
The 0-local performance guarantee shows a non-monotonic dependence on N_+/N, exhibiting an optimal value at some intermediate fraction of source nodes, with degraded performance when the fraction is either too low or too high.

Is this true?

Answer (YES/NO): NO